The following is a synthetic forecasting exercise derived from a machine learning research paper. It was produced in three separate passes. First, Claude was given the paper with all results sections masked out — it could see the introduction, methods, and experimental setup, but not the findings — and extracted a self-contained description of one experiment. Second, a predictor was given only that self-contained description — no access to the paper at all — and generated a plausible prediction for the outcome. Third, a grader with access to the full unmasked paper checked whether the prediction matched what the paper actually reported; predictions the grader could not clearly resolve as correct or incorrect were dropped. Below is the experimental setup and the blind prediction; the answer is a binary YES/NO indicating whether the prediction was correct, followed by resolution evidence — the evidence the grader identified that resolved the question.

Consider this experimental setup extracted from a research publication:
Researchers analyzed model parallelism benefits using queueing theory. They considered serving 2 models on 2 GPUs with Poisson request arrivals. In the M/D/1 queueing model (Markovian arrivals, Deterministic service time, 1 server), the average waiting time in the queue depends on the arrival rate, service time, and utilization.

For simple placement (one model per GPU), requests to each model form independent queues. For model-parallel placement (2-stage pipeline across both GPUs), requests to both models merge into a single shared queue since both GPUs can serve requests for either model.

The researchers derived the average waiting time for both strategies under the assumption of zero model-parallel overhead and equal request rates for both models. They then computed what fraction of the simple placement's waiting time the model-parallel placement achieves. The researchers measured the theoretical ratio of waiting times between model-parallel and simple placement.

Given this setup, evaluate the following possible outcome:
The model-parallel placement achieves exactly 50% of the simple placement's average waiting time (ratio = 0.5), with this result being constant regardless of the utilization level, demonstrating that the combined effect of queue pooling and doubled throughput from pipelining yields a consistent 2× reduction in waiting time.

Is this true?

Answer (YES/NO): YES